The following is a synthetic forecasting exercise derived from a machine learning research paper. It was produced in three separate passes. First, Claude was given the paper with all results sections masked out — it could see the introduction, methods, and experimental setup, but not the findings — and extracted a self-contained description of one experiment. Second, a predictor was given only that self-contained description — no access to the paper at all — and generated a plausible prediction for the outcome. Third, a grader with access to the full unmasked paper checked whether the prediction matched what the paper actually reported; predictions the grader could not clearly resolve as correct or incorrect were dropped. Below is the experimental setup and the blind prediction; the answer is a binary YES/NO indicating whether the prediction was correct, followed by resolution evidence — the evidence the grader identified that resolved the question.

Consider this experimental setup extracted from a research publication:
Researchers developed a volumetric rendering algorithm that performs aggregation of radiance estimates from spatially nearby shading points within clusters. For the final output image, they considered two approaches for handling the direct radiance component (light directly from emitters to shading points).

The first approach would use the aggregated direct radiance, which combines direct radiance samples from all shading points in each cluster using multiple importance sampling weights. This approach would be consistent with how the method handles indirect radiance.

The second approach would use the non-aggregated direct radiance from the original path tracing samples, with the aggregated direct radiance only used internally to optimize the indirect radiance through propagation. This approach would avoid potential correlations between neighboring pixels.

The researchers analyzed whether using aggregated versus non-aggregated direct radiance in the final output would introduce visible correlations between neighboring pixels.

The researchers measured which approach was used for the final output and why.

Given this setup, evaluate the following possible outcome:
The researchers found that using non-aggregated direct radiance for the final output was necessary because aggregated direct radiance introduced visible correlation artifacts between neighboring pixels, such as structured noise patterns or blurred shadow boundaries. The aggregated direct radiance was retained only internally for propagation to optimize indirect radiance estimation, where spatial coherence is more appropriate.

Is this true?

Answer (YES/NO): NO